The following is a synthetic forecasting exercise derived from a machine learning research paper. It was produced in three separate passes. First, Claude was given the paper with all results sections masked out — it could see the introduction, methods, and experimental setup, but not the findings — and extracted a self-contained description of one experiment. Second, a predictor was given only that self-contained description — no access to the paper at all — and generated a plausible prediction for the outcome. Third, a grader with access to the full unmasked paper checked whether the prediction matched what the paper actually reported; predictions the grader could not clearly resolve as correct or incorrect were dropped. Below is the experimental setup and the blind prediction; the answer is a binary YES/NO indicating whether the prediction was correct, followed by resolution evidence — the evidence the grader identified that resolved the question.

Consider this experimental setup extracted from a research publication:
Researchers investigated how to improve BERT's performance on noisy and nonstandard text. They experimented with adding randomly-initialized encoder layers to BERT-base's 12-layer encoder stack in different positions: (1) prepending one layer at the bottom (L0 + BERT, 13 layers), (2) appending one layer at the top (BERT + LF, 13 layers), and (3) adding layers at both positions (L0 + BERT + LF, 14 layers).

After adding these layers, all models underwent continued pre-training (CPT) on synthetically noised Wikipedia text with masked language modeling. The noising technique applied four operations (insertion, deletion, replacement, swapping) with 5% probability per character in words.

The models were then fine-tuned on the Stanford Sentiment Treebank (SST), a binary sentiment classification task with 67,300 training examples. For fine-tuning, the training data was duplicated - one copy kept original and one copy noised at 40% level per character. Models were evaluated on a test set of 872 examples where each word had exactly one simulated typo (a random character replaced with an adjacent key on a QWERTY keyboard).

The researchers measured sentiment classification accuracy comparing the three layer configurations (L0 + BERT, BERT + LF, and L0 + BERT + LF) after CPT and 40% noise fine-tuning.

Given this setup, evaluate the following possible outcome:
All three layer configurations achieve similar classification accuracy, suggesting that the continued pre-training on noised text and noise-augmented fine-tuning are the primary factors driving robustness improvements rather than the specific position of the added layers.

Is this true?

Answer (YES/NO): YES